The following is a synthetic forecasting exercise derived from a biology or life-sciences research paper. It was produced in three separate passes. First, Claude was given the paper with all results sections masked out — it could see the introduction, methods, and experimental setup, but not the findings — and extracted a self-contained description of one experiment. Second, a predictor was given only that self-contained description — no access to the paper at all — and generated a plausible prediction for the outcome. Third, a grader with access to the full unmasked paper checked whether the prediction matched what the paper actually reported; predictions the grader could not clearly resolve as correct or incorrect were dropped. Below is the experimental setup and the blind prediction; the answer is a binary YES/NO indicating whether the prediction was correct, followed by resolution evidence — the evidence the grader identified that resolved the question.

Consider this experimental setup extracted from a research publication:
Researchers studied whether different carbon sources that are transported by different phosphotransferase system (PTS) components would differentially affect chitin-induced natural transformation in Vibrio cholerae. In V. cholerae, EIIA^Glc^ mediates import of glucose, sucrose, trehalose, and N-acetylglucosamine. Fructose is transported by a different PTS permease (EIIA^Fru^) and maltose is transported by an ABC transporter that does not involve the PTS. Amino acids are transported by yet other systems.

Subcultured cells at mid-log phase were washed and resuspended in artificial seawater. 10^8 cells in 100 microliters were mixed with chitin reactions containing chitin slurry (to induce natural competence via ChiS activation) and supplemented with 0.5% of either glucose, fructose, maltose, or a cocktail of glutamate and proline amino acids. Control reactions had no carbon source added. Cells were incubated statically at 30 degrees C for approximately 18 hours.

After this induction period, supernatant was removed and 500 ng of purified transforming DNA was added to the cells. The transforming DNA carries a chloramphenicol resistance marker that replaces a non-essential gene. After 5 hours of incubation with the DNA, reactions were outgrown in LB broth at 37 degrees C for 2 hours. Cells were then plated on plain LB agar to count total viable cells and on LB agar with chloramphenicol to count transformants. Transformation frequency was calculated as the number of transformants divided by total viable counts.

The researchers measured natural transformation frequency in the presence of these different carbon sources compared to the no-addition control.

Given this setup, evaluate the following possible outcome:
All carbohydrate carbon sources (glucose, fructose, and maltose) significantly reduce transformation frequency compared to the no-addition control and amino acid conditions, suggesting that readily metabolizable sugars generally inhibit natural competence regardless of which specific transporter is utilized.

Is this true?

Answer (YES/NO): NO